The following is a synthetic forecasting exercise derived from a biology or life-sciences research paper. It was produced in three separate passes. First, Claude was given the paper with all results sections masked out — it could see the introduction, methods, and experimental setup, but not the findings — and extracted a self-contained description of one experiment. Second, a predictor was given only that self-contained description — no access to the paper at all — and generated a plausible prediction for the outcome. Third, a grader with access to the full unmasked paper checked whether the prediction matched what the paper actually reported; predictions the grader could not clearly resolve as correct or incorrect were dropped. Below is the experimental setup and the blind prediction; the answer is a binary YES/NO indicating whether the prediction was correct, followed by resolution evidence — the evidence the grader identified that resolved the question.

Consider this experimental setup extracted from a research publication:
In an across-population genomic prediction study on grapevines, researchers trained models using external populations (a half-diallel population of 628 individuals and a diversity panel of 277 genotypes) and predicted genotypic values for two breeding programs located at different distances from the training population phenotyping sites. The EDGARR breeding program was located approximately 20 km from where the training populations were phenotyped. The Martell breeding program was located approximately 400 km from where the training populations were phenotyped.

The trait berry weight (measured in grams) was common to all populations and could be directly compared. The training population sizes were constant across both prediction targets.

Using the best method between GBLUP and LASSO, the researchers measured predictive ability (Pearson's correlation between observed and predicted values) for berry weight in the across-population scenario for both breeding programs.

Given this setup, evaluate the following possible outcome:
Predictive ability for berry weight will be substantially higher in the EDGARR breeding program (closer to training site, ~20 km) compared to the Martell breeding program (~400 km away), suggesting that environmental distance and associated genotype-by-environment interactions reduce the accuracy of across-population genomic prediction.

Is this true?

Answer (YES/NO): YES